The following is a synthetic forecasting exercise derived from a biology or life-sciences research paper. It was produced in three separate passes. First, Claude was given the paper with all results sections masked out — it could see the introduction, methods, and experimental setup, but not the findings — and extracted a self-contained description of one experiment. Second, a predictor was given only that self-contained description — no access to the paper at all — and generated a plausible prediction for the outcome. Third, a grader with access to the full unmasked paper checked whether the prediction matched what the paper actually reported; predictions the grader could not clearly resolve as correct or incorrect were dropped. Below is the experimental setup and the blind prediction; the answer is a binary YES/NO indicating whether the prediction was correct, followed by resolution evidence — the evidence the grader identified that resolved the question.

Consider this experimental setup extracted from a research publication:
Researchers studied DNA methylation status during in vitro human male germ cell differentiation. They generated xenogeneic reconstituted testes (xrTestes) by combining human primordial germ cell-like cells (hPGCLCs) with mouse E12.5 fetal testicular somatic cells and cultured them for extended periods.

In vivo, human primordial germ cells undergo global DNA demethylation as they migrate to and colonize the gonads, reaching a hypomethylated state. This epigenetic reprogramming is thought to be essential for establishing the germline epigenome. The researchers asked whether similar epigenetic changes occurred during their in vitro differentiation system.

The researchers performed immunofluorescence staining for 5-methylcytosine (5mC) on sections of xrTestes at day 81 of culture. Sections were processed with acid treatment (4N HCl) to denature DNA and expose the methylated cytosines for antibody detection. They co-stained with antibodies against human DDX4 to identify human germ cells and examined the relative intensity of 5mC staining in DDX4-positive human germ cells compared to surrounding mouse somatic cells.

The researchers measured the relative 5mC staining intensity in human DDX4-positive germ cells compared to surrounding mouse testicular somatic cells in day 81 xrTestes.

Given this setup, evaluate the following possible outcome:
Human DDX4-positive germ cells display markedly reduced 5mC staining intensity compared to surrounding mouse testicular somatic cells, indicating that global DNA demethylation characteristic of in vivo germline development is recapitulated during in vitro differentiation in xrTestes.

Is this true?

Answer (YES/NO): YES